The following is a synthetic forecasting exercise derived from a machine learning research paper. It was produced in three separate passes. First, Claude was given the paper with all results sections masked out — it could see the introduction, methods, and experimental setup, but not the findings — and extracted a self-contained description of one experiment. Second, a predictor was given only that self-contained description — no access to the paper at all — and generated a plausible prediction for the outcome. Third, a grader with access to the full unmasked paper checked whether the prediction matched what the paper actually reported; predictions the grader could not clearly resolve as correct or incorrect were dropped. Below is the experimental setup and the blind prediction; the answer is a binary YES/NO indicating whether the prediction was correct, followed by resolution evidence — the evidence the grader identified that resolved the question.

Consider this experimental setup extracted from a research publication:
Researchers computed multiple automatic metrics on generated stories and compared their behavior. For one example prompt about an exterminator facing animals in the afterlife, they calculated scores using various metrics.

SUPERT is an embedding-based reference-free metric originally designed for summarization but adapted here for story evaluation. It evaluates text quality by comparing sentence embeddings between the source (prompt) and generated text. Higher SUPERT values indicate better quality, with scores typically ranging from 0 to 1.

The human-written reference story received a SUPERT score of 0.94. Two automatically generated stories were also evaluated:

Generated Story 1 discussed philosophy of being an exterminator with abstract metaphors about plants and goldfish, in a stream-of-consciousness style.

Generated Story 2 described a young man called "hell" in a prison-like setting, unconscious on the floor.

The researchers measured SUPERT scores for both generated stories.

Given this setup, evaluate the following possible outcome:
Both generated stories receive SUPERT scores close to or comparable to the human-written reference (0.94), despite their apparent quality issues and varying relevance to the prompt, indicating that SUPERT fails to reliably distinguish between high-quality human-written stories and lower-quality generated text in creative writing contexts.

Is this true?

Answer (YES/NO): NO